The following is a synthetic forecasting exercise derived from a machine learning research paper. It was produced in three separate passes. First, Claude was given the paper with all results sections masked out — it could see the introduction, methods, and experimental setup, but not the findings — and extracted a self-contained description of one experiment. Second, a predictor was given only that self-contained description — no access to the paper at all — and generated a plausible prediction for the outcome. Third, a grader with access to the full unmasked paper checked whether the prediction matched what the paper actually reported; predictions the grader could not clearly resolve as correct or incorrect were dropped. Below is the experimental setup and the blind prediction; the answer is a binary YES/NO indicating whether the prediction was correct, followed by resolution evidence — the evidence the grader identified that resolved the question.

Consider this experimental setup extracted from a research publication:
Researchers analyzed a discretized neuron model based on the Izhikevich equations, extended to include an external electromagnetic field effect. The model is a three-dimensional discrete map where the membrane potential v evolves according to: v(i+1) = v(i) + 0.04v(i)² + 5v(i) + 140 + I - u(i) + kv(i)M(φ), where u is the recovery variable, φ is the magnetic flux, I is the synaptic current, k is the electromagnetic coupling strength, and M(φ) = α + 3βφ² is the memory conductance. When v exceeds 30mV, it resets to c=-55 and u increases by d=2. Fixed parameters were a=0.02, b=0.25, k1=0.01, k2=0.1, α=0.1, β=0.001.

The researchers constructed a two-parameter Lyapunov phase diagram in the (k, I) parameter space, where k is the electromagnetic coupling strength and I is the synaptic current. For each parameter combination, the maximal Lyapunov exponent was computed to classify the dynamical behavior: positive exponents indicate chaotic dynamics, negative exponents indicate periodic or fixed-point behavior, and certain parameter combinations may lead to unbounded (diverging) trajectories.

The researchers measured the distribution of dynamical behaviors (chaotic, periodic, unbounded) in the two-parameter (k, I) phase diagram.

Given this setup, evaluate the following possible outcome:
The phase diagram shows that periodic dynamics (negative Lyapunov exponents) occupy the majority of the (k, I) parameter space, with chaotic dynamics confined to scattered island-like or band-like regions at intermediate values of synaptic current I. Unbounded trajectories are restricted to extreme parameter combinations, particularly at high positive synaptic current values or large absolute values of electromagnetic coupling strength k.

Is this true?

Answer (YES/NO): NO